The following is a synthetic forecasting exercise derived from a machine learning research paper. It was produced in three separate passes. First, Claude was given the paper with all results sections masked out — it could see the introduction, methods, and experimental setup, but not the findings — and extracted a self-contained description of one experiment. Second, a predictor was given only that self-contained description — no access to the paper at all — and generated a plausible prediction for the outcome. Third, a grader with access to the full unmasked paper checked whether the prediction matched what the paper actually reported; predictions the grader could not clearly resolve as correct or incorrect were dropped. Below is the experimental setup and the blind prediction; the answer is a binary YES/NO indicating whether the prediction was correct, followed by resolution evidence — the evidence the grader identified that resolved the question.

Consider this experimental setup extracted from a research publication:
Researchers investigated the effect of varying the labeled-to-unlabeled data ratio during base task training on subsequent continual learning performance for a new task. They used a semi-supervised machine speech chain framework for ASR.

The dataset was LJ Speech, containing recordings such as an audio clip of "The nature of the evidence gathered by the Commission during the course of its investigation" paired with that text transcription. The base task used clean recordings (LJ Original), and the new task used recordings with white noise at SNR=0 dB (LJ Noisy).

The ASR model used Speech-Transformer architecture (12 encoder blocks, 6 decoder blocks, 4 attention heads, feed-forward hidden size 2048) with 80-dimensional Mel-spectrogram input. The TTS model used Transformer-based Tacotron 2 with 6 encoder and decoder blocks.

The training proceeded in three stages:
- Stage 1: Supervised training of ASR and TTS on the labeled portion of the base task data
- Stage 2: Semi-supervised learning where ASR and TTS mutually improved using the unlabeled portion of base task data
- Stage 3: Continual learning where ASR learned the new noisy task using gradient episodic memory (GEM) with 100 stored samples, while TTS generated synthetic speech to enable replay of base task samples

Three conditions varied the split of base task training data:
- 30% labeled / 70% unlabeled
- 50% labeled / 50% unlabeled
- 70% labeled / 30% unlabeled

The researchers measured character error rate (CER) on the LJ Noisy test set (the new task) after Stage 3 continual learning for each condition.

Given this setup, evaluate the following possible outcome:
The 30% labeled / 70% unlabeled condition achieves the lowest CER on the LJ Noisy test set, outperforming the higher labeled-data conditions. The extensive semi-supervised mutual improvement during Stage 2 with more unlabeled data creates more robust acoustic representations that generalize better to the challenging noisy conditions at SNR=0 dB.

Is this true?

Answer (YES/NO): NO